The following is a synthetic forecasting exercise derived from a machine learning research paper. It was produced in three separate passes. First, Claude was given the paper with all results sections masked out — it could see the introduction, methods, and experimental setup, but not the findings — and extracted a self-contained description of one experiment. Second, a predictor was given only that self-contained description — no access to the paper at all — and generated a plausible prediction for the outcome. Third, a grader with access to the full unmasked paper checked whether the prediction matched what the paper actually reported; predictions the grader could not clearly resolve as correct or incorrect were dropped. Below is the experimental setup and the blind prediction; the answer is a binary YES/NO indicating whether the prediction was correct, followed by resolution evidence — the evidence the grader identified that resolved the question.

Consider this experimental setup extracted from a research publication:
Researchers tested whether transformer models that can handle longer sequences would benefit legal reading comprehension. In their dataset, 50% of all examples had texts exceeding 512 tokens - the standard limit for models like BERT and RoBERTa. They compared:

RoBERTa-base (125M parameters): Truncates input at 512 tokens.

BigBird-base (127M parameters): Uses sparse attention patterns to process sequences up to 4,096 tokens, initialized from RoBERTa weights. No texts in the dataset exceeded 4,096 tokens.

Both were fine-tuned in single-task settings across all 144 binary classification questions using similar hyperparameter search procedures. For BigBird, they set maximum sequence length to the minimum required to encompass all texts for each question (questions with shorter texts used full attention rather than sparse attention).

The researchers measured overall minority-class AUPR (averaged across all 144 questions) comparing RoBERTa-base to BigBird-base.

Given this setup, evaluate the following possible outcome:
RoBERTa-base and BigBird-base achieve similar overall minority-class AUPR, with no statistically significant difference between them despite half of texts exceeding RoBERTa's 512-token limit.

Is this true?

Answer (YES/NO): NO